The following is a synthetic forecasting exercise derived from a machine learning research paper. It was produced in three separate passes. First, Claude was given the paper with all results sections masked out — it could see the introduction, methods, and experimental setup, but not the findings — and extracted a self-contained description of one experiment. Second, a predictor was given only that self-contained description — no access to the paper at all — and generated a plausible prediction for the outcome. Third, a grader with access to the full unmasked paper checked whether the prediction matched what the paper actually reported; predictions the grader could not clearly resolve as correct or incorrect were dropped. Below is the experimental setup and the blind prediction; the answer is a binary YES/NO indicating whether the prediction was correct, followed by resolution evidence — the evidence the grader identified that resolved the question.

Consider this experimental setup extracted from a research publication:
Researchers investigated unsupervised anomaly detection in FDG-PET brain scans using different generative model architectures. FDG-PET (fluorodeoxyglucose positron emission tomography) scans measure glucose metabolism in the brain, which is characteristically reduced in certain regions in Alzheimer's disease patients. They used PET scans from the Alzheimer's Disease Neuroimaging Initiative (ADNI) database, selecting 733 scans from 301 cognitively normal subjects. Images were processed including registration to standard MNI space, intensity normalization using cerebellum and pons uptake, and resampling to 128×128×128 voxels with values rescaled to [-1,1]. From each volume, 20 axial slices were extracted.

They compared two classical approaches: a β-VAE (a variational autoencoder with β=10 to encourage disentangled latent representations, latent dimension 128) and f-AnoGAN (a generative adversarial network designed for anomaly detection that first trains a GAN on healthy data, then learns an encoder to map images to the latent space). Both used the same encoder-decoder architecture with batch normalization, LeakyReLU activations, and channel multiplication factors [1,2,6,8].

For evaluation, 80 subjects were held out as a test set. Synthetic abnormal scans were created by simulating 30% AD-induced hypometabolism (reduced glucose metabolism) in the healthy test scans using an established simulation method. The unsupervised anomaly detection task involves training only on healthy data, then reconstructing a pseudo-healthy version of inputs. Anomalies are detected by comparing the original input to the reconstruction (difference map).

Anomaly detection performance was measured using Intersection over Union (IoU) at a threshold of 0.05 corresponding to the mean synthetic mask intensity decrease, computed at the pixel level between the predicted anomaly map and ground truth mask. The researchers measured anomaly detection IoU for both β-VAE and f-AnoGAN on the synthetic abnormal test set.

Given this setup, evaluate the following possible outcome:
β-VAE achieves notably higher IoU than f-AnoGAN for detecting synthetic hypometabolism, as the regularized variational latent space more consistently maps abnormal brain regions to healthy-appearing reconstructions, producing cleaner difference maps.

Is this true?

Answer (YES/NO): YES